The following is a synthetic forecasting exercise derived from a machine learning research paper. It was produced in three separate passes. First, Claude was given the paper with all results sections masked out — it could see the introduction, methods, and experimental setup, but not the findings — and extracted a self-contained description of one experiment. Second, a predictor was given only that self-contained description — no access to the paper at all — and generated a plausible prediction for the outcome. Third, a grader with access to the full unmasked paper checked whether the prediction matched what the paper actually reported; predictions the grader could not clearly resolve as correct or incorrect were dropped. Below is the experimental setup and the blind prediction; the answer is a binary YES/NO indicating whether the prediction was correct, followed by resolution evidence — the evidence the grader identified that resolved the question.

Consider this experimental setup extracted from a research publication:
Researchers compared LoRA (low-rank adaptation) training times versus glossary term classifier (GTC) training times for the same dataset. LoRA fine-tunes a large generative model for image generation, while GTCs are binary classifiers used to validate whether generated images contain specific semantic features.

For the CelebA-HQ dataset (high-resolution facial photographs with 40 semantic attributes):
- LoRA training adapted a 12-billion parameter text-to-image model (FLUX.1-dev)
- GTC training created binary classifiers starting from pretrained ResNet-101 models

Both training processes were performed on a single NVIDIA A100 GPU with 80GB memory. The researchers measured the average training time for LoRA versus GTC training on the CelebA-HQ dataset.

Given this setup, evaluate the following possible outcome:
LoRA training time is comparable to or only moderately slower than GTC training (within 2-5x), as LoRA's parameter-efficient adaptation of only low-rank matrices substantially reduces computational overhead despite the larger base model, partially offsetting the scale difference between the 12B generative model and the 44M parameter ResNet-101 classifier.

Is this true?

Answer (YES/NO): NO